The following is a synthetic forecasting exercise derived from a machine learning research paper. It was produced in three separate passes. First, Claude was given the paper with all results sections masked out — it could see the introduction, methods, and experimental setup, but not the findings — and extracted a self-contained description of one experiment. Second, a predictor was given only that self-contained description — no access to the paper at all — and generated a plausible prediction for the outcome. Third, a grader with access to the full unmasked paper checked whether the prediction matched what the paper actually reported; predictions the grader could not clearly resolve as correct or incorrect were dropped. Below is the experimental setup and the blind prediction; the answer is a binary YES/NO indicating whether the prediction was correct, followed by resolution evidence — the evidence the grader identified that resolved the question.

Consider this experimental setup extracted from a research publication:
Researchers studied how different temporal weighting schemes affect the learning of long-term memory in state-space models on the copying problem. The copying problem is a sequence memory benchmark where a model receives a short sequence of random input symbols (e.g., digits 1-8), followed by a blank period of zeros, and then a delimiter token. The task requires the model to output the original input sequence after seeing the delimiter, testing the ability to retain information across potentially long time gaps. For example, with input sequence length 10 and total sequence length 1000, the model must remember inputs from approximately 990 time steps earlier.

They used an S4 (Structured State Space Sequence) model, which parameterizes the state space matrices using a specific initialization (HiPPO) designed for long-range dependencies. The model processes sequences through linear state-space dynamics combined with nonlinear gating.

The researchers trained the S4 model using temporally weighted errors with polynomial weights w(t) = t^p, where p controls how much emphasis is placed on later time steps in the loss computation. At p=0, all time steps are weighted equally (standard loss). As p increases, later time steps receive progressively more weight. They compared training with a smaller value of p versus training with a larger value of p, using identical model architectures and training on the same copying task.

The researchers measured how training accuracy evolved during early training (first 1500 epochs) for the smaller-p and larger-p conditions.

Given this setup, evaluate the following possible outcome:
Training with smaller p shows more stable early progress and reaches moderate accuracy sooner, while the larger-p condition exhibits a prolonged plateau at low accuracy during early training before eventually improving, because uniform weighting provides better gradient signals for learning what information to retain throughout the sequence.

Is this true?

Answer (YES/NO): NO